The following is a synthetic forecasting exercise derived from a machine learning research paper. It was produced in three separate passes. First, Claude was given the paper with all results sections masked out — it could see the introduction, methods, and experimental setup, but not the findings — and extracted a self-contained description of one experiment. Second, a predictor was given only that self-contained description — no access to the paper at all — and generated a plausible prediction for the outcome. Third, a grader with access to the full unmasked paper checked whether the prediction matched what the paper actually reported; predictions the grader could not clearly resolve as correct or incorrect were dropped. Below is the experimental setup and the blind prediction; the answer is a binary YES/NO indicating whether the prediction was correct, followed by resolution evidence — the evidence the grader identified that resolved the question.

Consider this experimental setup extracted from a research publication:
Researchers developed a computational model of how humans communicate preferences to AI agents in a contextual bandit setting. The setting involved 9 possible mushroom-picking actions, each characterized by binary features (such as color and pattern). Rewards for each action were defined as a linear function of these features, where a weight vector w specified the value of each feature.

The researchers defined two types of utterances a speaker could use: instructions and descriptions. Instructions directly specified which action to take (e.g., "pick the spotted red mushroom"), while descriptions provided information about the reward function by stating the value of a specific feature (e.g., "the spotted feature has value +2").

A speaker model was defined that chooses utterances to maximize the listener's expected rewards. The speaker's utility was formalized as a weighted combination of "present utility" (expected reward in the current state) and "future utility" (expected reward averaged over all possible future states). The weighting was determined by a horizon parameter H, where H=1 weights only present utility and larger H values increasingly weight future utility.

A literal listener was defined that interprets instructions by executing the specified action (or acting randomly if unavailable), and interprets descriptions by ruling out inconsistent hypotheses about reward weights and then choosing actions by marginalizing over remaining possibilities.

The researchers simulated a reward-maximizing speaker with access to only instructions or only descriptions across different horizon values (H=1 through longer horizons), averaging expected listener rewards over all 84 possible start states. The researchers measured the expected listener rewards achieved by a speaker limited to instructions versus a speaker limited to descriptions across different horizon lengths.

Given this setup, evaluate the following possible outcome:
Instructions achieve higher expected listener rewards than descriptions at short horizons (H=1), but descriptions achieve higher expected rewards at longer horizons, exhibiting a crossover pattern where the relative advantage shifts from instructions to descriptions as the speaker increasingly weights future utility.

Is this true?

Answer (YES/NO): YES